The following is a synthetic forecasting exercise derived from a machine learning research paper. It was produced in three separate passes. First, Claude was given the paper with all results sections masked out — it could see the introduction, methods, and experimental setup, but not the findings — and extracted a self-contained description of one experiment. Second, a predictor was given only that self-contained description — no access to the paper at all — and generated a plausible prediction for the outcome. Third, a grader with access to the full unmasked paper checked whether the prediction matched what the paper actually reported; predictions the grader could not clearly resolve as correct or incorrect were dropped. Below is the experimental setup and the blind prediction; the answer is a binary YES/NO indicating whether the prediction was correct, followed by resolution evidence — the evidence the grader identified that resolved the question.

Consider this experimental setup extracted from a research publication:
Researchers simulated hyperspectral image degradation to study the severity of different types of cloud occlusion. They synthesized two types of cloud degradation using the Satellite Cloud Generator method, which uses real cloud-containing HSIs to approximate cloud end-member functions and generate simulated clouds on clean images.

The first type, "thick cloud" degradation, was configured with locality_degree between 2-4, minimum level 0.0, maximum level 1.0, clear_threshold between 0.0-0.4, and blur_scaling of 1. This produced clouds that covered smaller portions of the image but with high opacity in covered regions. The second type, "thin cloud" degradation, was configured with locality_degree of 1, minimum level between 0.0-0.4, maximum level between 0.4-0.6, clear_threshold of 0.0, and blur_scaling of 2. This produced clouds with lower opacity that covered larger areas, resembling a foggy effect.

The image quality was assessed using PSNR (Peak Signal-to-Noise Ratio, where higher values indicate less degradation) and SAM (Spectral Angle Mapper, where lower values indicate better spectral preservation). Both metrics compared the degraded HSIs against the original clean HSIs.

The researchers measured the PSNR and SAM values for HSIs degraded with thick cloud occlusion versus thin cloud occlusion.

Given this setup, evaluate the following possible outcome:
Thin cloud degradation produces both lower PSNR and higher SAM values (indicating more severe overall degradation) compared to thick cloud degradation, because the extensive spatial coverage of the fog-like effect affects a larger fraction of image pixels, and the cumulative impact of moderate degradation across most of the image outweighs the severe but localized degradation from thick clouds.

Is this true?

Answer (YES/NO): YES